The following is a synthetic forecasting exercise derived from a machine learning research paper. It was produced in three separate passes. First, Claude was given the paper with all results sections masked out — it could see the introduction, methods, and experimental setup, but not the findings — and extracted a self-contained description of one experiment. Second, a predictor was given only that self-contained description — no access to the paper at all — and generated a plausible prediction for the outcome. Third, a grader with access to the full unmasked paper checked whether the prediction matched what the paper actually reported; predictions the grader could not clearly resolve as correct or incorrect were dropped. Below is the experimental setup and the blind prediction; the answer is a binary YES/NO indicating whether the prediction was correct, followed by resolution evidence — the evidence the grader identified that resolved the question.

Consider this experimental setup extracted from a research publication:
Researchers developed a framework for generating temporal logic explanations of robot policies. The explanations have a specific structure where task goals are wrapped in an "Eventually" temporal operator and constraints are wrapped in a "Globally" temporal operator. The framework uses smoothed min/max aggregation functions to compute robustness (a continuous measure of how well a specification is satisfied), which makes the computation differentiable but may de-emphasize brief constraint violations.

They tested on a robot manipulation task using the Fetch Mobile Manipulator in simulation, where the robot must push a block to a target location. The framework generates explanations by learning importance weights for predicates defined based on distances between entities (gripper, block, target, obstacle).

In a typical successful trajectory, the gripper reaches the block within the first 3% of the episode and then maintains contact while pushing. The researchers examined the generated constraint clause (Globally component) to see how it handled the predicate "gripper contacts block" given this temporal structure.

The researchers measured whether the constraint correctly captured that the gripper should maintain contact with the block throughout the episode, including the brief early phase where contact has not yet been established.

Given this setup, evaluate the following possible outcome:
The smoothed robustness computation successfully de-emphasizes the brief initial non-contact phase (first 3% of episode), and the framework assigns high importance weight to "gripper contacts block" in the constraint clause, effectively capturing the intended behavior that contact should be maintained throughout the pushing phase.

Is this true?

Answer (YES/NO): NO